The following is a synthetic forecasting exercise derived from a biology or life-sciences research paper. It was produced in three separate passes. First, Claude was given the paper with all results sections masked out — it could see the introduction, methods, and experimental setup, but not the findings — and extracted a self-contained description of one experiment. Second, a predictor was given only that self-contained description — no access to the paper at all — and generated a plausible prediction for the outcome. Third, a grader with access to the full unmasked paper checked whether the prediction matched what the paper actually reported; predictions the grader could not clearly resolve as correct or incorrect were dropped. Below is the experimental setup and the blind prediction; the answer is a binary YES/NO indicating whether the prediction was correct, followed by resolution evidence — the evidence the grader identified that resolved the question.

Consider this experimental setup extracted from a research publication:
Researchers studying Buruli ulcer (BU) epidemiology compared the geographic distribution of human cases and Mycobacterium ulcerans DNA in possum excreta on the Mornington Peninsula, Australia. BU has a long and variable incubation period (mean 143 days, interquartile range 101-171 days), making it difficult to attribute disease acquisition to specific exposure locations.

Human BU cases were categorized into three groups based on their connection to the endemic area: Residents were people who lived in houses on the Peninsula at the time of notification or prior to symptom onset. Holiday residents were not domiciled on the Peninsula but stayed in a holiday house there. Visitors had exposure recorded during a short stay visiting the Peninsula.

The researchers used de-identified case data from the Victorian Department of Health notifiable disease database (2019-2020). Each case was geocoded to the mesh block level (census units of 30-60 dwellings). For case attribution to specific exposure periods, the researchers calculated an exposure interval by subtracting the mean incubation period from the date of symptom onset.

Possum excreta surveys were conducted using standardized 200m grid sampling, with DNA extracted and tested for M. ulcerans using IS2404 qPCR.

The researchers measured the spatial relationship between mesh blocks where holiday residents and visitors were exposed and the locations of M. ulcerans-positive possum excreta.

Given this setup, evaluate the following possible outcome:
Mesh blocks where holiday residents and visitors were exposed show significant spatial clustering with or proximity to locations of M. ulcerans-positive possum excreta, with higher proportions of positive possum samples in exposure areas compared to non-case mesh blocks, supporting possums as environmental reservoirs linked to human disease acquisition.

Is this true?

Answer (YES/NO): YES